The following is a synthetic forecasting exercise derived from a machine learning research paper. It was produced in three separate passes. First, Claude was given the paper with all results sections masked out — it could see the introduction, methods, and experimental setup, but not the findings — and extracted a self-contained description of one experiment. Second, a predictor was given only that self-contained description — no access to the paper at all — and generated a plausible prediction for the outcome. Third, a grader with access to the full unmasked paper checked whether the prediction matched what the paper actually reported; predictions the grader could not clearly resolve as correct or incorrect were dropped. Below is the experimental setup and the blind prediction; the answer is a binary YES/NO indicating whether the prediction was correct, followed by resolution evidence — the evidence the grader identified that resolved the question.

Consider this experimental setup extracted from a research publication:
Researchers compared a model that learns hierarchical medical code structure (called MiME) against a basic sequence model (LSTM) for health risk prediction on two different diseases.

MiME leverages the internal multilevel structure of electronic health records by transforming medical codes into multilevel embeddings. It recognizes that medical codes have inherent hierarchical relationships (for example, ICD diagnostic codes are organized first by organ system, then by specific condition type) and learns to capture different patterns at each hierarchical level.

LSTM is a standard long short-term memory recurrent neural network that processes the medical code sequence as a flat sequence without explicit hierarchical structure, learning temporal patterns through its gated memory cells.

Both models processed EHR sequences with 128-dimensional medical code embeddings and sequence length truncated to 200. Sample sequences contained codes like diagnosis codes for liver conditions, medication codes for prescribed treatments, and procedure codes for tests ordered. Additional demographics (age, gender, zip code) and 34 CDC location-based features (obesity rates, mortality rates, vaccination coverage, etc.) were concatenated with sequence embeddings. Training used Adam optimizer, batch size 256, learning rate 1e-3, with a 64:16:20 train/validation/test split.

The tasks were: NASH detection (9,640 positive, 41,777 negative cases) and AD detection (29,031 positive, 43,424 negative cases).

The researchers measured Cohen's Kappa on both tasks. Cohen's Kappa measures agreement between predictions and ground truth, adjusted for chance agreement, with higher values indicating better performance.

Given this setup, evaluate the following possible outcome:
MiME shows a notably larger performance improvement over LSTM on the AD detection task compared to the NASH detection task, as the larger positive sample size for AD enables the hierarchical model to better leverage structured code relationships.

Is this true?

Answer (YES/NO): NO